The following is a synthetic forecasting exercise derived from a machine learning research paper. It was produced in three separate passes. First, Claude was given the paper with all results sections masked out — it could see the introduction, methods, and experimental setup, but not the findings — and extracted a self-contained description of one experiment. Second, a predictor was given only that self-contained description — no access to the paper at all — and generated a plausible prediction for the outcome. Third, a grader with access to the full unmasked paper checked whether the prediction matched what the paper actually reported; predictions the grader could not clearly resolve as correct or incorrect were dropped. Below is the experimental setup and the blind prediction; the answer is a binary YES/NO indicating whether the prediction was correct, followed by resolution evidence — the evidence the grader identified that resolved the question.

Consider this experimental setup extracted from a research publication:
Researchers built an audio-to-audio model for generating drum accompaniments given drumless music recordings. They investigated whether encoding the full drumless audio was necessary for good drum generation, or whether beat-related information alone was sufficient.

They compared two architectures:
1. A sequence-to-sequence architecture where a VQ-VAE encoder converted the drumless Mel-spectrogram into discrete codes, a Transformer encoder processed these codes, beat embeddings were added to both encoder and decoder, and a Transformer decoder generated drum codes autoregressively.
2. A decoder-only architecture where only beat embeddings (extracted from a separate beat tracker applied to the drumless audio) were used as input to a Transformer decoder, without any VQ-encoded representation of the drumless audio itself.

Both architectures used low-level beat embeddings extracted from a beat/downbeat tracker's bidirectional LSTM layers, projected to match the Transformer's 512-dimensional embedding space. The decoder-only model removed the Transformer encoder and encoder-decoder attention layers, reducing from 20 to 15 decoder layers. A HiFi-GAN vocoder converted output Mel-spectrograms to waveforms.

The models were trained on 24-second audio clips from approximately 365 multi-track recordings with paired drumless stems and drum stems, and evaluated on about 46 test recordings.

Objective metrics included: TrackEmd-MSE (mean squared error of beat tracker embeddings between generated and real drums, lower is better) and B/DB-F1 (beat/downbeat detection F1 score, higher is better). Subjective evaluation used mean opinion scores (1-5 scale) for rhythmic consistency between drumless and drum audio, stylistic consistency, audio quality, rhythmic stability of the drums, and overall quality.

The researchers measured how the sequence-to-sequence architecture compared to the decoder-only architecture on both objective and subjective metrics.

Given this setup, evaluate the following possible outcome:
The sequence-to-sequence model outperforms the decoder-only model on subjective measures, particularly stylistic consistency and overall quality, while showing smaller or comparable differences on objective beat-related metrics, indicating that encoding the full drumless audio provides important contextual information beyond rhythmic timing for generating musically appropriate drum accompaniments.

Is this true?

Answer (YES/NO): NO